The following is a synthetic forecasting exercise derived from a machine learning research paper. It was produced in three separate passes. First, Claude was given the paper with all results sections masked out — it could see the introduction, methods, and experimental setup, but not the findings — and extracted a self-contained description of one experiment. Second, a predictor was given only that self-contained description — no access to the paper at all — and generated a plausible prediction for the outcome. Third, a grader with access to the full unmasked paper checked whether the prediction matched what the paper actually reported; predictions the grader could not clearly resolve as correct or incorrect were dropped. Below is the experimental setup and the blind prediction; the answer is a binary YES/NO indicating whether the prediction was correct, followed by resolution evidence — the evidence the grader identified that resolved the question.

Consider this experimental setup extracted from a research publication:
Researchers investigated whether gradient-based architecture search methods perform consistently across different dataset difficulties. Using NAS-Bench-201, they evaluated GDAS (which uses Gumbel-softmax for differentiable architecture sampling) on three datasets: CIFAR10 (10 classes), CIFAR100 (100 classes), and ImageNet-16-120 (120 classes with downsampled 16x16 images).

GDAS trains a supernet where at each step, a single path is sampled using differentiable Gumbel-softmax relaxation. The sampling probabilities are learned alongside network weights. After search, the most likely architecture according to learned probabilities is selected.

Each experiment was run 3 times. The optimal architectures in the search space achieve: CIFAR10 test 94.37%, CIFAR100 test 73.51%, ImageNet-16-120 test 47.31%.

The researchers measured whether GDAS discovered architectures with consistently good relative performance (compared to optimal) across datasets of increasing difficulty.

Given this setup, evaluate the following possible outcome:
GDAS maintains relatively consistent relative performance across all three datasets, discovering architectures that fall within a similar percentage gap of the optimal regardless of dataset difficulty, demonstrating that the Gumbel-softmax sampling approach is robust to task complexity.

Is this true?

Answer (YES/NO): NO